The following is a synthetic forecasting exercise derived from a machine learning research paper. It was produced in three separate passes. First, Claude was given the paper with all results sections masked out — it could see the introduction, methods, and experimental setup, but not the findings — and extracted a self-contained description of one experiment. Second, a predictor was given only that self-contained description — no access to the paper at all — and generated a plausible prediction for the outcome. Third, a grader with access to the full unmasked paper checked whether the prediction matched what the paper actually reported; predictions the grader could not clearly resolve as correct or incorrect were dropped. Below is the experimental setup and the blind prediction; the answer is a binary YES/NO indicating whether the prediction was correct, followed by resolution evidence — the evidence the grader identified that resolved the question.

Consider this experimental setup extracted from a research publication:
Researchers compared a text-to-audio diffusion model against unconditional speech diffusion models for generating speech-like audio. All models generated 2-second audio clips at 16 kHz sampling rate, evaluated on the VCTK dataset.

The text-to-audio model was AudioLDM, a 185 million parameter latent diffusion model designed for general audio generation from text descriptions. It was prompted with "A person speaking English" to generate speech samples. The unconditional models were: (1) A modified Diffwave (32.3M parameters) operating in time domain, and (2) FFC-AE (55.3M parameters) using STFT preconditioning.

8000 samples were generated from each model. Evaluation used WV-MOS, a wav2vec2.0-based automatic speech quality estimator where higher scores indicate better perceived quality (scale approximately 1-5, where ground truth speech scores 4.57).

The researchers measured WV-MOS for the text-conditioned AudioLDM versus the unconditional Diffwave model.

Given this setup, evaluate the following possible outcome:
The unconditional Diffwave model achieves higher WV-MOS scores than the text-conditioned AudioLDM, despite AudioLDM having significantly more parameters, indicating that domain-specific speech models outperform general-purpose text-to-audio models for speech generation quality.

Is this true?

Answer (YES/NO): YES